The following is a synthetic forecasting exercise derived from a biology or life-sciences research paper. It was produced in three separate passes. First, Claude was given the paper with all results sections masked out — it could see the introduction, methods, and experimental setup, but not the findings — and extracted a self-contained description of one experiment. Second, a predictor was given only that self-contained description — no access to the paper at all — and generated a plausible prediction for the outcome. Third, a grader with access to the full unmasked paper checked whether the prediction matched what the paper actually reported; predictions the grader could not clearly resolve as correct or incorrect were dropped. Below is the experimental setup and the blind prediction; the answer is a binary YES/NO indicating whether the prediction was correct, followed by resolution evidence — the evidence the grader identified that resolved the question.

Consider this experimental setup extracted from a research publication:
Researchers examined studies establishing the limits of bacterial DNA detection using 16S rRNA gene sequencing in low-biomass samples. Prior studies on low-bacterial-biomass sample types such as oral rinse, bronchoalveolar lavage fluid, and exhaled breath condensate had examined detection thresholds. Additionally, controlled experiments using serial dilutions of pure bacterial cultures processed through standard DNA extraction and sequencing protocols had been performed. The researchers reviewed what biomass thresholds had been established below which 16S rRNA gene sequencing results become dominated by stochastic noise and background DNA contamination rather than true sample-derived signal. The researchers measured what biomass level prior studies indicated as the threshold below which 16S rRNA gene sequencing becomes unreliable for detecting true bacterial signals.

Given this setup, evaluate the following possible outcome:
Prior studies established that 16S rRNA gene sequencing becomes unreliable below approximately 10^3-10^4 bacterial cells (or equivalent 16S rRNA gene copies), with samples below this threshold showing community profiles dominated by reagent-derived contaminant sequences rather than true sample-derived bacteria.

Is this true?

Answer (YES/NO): YES